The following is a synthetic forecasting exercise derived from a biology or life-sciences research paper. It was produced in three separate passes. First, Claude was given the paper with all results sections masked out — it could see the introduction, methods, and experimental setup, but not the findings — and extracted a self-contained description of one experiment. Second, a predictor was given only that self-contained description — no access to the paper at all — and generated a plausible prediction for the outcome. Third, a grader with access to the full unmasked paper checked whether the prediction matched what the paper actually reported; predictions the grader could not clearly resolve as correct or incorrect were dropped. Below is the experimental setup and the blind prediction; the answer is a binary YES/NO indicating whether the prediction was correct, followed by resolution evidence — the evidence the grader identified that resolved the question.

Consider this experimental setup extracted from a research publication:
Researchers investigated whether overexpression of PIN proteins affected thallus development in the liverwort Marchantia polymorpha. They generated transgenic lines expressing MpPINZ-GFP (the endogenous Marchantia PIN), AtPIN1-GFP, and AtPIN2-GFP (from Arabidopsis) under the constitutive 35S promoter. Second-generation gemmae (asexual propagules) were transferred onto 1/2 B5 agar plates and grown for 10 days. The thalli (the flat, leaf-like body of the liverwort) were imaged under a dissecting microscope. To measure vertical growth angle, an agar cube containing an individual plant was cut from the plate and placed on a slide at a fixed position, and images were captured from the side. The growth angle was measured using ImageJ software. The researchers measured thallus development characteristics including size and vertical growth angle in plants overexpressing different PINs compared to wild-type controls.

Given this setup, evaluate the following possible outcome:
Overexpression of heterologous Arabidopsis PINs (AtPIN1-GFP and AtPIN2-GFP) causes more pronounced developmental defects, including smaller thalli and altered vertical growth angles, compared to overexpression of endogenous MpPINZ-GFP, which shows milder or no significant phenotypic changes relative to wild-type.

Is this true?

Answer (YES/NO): NO